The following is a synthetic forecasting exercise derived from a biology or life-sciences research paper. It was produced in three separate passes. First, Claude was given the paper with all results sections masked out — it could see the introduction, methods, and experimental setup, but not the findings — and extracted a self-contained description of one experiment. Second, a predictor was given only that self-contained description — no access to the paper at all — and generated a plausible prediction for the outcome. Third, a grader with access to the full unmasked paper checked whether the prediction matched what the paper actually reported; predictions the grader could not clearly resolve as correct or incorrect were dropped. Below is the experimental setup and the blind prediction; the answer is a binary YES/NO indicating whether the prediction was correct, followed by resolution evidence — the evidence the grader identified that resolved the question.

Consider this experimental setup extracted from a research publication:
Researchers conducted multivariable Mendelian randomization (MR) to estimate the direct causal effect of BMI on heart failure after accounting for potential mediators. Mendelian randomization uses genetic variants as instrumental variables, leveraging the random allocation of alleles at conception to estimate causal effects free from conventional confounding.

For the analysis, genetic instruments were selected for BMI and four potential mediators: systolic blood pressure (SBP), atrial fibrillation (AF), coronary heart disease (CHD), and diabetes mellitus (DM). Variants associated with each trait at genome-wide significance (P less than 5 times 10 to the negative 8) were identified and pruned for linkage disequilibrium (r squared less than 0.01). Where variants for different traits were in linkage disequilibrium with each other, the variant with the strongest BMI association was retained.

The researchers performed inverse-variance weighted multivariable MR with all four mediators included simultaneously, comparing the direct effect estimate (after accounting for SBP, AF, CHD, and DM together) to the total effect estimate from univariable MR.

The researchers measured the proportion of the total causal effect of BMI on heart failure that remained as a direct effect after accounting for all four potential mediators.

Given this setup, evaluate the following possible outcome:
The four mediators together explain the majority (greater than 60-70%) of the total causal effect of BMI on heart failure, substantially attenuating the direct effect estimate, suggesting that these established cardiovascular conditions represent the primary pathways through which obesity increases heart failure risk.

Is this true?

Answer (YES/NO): NO